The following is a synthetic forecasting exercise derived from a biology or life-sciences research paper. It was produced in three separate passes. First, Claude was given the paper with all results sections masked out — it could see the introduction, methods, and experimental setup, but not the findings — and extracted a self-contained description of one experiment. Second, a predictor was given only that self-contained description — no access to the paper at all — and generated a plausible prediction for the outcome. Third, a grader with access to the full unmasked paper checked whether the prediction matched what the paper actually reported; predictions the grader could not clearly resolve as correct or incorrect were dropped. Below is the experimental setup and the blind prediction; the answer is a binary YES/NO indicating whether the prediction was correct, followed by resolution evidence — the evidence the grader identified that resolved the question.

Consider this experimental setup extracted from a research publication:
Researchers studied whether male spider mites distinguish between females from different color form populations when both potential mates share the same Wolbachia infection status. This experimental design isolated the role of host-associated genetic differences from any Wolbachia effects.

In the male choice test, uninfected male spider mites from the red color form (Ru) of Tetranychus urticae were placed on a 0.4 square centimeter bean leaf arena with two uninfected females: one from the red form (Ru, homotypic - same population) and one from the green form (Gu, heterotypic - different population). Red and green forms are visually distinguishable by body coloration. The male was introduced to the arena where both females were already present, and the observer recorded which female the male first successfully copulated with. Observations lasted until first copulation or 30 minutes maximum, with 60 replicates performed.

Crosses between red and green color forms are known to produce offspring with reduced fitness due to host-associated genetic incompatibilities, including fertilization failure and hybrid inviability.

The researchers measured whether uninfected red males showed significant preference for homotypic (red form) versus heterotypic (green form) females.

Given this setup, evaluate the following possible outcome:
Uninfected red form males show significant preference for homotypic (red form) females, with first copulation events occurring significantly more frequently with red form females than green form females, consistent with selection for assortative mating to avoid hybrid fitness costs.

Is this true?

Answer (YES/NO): NO